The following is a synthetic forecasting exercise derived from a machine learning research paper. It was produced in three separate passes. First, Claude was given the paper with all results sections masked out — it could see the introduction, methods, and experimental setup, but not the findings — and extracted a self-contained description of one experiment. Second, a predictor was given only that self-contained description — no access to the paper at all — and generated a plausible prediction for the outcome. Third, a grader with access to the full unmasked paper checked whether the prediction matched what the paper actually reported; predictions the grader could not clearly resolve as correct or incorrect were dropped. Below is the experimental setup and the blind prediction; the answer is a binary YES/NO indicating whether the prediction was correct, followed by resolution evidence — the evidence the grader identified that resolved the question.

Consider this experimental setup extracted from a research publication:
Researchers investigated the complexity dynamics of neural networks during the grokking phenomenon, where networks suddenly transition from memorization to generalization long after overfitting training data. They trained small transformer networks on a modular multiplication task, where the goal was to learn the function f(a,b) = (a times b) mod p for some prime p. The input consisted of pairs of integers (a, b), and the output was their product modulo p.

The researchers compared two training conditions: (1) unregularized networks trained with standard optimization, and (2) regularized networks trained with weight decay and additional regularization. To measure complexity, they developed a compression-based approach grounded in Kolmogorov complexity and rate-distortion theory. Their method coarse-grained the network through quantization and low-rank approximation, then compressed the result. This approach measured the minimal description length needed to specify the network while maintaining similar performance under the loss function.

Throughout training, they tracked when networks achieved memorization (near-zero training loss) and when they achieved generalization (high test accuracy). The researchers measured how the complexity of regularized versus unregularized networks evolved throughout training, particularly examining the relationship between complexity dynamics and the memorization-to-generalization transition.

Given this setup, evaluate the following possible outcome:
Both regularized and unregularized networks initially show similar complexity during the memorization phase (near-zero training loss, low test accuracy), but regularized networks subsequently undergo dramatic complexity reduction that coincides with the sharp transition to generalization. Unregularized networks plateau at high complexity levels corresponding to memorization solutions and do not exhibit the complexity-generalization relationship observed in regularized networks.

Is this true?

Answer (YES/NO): YES